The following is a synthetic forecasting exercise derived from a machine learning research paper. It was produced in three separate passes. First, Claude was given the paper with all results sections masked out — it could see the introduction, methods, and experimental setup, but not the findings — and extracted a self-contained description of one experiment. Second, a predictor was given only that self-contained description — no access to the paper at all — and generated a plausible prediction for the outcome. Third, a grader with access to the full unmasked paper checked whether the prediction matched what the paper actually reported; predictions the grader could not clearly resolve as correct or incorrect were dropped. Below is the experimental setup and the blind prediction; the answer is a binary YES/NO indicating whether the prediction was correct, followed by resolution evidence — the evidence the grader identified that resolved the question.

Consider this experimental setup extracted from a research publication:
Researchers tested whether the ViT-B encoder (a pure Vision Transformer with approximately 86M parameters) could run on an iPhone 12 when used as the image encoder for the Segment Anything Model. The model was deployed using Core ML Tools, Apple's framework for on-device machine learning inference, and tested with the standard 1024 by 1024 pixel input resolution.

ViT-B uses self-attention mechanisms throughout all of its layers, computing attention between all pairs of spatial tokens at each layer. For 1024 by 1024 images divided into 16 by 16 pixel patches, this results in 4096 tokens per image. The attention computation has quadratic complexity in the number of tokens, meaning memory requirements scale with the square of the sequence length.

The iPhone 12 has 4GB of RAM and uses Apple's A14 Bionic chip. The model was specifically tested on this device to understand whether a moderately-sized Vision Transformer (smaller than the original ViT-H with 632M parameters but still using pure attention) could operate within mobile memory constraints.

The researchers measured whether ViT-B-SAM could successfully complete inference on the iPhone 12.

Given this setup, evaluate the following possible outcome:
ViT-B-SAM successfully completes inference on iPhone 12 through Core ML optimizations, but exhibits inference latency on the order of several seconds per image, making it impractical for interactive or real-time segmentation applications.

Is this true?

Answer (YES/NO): NO